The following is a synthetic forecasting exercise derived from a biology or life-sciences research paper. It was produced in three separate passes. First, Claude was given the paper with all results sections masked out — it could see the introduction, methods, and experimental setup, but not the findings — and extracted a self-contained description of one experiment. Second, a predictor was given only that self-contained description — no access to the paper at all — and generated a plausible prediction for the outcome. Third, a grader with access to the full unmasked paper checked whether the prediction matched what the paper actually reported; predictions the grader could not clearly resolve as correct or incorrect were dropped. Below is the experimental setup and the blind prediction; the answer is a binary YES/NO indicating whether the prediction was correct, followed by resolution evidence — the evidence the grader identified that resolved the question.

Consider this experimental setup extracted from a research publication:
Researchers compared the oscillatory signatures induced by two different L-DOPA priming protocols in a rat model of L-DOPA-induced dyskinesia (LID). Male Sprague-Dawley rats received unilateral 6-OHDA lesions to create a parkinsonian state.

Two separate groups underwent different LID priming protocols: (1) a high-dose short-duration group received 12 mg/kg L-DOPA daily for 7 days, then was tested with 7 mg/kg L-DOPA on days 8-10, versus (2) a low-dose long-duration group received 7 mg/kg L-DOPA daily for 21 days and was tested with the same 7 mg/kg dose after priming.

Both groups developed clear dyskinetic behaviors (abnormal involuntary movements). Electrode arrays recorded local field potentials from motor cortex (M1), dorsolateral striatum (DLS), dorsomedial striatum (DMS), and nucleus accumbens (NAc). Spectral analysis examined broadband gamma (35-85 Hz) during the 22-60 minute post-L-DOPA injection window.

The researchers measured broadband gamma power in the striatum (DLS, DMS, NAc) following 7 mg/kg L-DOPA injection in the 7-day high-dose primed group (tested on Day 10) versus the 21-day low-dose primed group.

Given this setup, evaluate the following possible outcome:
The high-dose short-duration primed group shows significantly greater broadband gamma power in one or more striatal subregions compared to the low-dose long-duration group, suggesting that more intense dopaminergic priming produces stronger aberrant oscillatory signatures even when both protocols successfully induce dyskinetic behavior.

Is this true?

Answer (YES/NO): NO